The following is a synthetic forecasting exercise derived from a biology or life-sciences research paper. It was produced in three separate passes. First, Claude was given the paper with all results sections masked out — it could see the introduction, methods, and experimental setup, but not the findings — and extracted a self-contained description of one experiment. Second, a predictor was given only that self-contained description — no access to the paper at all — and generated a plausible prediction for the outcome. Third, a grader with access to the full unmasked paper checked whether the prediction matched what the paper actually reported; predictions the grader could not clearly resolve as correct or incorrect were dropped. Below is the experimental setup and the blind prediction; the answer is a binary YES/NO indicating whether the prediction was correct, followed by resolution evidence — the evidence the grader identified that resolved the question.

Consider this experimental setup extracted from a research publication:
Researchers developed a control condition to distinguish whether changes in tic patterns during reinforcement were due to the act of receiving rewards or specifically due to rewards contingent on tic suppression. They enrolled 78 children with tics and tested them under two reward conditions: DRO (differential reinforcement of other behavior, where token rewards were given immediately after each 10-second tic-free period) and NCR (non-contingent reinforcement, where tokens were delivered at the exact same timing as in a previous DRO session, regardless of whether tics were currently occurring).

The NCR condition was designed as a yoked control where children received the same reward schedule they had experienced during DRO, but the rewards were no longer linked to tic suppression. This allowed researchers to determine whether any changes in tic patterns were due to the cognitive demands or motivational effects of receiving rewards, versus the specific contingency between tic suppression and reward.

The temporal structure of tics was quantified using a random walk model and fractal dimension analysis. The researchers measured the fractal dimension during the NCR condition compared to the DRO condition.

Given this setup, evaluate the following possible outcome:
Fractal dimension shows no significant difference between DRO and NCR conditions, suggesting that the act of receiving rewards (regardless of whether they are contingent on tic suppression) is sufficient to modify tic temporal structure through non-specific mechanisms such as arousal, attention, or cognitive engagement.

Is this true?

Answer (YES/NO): NO